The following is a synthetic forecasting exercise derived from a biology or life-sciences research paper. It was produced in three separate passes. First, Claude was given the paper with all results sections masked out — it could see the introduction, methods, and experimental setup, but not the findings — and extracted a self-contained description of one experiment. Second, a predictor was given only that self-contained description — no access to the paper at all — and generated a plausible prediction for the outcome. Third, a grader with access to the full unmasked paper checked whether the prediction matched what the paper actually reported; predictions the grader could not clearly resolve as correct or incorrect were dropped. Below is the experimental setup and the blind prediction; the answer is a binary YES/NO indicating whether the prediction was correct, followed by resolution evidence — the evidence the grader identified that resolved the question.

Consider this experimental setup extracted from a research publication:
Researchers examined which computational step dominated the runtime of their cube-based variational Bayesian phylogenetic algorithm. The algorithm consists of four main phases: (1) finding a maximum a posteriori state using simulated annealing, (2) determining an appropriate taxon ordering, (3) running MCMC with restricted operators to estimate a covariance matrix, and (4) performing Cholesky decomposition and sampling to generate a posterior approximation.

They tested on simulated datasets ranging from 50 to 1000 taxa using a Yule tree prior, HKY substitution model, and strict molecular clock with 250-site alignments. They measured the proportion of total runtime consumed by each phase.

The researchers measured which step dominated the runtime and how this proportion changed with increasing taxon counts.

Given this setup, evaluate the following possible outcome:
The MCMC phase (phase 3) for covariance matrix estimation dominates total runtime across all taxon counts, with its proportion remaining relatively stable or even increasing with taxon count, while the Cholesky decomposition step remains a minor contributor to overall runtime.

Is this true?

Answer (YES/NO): YES